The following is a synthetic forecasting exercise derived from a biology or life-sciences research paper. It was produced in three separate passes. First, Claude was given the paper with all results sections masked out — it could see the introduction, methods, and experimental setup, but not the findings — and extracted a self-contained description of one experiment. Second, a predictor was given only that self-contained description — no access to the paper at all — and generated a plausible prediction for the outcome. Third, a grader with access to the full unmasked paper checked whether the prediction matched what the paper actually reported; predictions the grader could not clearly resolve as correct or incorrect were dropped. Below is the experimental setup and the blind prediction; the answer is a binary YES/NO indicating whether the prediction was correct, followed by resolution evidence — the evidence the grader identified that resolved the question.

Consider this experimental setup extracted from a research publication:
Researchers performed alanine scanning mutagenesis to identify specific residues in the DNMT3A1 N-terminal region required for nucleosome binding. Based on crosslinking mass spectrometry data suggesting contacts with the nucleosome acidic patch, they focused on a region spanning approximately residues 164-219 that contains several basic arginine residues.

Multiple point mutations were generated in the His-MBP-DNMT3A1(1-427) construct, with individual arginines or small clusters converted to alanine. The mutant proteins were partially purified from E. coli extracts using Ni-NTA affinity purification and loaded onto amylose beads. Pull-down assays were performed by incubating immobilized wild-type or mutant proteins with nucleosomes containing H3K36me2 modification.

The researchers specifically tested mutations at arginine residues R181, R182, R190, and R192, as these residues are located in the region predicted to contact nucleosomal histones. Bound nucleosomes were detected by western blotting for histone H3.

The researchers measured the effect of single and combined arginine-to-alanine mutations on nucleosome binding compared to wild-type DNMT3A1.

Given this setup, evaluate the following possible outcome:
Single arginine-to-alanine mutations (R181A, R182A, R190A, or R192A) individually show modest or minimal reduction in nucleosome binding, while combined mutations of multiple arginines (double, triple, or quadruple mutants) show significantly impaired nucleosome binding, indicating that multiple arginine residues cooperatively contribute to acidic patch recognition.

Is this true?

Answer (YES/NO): NO